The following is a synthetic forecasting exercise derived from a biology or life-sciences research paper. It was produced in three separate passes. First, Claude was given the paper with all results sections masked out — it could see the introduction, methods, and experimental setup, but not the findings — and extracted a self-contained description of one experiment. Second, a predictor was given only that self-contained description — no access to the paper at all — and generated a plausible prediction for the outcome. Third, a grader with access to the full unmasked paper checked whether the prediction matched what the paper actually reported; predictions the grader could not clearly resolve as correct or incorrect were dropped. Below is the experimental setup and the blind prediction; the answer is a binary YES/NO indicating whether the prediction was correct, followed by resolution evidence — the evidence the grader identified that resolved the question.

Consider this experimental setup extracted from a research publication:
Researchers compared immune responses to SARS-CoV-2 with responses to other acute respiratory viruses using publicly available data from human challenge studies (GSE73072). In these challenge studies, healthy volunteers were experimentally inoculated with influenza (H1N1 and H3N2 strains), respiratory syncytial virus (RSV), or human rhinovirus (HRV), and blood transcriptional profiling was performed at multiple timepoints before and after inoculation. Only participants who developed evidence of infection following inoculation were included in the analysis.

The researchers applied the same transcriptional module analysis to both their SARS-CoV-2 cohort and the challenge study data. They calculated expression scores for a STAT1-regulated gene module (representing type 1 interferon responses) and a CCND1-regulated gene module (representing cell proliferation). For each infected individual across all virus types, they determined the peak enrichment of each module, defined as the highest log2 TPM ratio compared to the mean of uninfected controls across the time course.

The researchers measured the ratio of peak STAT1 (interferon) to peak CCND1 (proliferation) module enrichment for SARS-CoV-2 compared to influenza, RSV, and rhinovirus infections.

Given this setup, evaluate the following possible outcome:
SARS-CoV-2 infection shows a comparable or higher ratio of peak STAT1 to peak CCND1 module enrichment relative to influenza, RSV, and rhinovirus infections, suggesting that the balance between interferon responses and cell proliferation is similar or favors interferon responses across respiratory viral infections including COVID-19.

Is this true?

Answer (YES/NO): NO